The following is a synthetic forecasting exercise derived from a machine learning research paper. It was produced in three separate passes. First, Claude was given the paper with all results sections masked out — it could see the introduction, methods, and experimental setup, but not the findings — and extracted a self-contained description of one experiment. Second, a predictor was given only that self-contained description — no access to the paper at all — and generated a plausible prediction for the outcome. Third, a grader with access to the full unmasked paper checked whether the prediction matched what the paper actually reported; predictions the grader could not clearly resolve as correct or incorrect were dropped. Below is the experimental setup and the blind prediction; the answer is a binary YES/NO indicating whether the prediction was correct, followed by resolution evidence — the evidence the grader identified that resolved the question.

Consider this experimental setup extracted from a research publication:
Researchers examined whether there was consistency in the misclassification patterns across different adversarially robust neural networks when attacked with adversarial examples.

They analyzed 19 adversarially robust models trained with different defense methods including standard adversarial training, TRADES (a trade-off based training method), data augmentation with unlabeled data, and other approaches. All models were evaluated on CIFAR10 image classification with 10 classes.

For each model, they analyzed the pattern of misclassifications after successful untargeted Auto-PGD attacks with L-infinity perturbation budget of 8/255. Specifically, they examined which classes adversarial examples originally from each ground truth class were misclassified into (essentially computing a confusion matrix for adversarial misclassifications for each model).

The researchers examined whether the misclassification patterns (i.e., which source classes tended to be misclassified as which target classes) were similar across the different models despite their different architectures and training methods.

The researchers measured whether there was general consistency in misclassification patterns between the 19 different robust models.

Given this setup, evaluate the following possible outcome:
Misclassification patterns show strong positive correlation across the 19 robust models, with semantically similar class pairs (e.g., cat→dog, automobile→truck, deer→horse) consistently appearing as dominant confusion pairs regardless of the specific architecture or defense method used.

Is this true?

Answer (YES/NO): YES